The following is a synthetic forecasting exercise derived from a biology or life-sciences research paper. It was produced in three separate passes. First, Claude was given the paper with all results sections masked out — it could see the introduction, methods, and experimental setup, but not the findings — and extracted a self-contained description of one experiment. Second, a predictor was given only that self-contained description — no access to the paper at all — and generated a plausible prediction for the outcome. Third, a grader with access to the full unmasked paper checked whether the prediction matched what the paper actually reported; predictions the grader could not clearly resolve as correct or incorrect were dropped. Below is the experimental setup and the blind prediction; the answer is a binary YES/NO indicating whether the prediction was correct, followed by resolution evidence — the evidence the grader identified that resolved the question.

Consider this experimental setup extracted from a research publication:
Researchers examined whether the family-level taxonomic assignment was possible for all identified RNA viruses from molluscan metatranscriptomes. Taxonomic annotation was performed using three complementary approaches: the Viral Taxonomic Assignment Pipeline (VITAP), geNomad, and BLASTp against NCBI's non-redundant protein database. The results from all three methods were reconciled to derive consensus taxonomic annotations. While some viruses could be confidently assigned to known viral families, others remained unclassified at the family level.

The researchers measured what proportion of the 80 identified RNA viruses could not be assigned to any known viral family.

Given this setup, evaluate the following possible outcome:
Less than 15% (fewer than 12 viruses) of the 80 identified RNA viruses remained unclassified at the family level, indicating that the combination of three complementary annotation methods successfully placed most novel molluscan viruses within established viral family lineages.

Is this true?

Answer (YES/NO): NO